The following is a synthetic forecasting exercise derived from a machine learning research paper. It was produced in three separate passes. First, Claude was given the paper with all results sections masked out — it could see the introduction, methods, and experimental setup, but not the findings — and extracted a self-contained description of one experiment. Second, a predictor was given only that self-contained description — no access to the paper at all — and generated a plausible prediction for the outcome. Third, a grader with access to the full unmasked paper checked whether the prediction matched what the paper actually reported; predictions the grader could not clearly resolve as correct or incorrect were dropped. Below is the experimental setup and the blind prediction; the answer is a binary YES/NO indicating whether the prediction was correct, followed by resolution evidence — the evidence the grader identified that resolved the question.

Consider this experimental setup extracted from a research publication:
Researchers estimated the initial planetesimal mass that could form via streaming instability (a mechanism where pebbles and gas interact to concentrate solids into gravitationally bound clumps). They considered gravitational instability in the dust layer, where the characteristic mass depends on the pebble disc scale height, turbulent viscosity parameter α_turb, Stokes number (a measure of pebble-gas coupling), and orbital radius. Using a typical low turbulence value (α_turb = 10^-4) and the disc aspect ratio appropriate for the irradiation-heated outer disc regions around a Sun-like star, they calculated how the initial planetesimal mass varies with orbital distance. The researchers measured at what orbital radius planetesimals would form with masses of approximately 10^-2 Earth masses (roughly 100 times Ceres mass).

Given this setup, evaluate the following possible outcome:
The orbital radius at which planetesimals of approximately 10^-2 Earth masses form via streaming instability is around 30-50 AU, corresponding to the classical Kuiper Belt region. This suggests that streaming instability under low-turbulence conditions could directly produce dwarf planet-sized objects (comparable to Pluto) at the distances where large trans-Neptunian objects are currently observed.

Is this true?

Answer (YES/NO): NO